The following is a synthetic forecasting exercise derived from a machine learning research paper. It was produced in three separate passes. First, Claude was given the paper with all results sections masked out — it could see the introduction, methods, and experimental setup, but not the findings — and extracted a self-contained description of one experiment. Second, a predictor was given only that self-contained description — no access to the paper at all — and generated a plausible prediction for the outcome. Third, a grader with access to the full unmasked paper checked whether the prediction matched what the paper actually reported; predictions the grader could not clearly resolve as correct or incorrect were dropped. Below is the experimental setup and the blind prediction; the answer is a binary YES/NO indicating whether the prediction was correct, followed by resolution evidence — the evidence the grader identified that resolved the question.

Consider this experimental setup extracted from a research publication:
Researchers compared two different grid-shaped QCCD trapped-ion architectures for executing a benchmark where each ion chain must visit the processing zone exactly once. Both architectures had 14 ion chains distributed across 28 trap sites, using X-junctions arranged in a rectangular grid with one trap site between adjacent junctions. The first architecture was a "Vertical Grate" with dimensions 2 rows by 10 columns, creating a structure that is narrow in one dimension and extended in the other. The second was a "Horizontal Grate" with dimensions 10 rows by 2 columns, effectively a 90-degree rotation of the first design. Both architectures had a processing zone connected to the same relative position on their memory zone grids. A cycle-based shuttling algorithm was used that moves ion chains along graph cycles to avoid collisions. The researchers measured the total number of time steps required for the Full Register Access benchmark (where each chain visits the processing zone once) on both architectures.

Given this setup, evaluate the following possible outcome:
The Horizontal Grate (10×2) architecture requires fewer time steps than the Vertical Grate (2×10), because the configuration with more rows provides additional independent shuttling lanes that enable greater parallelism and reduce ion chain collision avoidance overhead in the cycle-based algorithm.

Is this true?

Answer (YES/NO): NO